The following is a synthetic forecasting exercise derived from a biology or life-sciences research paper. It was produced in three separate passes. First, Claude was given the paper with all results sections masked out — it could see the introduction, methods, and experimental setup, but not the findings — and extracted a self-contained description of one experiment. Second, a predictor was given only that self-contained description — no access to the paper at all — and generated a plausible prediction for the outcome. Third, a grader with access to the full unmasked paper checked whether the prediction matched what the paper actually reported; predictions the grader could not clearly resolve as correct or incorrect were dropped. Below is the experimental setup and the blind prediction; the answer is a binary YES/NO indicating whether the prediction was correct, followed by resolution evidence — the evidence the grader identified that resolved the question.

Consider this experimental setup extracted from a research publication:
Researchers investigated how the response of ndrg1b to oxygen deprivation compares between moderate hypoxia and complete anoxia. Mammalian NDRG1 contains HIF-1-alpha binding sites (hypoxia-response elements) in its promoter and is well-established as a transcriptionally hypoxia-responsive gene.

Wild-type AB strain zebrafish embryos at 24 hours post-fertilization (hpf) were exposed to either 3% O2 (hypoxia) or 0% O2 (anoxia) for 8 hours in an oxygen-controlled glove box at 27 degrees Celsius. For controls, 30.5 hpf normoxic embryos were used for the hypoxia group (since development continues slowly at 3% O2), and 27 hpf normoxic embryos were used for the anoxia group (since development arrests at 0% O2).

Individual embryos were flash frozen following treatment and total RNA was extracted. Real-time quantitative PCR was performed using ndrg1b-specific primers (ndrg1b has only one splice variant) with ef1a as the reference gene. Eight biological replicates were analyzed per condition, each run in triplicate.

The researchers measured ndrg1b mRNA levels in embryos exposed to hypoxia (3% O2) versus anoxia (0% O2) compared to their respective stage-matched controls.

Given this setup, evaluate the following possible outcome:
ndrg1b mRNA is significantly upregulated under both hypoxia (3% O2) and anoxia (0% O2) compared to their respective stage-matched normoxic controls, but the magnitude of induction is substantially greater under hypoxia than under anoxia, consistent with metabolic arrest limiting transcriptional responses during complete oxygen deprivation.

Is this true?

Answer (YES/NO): NO